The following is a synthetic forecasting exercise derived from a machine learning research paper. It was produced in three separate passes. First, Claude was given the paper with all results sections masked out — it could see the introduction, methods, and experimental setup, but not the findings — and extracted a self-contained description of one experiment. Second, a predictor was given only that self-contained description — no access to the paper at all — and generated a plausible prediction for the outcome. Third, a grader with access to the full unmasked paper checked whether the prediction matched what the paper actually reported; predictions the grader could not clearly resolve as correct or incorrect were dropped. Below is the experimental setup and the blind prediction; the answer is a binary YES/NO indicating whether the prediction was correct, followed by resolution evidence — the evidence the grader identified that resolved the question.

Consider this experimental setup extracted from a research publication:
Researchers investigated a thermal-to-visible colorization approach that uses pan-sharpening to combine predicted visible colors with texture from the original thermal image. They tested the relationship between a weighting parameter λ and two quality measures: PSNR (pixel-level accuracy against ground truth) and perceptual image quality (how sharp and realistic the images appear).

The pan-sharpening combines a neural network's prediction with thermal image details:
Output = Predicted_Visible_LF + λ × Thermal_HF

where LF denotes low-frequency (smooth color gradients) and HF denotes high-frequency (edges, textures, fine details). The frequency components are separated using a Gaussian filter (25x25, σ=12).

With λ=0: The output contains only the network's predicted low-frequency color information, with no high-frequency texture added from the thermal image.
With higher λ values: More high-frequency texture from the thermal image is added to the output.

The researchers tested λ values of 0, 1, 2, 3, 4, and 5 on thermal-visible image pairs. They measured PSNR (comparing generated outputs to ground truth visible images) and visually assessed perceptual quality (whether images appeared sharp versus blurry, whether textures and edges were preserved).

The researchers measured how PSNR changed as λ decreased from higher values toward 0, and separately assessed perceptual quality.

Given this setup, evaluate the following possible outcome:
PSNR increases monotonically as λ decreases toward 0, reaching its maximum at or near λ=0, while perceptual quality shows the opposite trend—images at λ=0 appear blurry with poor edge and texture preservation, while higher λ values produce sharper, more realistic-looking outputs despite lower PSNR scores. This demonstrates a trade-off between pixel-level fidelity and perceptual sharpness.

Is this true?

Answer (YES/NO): YES